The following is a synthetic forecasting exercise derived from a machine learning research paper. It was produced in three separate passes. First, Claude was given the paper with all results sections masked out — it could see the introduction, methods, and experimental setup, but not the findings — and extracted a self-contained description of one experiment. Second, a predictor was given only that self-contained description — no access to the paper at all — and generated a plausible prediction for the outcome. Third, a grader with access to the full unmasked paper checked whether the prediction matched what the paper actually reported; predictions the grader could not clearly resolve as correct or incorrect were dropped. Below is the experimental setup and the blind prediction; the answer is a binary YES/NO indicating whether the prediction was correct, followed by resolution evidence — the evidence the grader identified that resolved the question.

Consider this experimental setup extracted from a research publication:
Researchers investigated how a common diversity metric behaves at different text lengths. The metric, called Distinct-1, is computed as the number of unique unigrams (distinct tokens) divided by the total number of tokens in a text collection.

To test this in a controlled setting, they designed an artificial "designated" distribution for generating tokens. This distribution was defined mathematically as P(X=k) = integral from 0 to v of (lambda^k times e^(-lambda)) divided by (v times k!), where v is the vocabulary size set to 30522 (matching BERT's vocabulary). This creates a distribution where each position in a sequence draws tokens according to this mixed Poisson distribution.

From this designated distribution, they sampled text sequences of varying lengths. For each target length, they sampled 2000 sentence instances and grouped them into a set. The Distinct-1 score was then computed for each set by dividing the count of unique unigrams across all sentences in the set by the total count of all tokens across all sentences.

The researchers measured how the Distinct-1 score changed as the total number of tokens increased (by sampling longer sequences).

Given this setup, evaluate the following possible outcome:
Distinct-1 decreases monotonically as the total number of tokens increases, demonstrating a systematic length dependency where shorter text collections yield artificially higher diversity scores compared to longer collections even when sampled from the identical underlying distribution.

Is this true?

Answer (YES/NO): YES